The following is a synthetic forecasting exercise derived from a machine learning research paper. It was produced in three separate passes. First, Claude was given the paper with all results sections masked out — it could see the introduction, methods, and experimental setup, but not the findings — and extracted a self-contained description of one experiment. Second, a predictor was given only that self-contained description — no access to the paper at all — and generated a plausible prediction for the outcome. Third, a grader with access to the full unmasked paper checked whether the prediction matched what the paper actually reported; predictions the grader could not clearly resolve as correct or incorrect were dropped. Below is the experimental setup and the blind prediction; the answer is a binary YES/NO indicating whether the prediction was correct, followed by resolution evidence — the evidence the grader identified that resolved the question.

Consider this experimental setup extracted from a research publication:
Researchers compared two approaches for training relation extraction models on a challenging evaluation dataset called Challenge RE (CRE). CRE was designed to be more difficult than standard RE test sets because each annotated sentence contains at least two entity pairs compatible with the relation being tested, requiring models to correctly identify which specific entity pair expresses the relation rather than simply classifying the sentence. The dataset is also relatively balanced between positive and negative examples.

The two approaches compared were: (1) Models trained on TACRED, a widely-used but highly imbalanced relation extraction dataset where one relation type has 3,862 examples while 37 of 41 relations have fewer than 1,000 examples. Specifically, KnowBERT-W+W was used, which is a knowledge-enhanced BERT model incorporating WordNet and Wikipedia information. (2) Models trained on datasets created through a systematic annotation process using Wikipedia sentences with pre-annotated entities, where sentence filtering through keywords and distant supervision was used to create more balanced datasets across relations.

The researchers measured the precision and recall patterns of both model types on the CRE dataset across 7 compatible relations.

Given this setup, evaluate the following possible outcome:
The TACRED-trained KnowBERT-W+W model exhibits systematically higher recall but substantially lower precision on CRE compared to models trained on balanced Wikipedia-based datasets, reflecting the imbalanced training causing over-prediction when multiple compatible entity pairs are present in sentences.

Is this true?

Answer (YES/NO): YES